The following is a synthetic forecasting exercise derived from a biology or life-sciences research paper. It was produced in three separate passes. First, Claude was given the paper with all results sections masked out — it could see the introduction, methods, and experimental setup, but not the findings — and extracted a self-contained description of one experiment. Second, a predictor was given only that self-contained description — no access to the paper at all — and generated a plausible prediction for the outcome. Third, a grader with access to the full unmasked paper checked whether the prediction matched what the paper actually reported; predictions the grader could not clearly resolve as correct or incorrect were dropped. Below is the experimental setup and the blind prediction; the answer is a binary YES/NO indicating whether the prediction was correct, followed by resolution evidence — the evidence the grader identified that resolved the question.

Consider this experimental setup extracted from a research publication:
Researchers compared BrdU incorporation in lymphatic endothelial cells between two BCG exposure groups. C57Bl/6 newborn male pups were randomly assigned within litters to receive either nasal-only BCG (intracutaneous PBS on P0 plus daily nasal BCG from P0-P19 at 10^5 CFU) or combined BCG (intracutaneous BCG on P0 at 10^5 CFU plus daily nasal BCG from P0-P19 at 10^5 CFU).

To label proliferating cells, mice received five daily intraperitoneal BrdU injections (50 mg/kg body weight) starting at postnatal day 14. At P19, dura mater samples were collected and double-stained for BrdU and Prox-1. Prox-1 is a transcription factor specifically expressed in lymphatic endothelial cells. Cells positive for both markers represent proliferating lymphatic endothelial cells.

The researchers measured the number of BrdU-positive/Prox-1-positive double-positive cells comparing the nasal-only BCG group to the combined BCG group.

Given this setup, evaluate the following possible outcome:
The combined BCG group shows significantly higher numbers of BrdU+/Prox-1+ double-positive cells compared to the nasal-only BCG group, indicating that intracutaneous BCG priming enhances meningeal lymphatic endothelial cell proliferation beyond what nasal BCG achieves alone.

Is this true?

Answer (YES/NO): YES